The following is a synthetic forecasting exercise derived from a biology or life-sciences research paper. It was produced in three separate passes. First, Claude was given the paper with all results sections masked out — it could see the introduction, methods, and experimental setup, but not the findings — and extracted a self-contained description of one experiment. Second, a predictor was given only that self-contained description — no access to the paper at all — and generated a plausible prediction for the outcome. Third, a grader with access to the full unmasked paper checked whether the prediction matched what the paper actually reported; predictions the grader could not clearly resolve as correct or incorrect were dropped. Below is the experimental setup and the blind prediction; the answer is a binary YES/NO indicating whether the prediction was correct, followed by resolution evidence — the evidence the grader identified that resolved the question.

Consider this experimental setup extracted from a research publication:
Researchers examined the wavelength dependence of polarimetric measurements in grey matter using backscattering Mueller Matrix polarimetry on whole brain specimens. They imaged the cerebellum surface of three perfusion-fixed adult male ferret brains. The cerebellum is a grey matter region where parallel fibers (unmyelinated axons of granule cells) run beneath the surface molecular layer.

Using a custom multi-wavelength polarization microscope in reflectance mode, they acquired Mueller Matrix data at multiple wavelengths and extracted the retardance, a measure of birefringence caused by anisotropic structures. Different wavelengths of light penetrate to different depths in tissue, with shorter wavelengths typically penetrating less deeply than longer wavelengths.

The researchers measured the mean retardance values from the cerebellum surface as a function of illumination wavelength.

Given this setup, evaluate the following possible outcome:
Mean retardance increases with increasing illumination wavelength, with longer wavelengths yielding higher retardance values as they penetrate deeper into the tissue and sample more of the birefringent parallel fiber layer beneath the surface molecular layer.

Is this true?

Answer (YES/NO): NO